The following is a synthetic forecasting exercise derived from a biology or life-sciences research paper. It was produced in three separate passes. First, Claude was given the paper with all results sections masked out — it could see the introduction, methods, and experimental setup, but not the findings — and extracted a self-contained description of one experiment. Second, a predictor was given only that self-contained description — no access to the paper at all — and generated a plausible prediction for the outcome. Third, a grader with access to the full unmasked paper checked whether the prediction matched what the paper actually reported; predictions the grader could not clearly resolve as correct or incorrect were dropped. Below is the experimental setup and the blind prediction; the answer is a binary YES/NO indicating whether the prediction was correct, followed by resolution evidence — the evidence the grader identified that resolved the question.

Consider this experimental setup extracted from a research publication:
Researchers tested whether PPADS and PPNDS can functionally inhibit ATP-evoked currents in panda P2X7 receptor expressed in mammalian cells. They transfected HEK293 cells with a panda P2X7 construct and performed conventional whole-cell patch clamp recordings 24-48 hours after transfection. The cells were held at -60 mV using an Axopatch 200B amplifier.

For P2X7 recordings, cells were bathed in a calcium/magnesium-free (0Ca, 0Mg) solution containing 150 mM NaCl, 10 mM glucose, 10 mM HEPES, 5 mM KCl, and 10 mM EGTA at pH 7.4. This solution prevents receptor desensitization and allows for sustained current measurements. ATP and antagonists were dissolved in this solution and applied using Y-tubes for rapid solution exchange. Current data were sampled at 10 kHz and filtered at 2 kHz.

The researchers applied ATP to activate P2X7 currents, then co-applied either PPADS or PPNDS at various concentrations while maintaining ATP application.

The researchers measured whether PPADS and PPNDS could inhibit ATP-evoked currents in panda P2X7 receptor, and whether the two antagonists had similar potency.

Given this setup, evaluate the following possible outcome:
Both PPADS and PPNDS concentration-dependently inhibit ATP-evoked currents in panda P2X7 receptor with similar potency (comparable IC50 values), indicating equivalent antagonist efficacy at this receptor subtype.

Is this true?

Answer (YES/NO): NO